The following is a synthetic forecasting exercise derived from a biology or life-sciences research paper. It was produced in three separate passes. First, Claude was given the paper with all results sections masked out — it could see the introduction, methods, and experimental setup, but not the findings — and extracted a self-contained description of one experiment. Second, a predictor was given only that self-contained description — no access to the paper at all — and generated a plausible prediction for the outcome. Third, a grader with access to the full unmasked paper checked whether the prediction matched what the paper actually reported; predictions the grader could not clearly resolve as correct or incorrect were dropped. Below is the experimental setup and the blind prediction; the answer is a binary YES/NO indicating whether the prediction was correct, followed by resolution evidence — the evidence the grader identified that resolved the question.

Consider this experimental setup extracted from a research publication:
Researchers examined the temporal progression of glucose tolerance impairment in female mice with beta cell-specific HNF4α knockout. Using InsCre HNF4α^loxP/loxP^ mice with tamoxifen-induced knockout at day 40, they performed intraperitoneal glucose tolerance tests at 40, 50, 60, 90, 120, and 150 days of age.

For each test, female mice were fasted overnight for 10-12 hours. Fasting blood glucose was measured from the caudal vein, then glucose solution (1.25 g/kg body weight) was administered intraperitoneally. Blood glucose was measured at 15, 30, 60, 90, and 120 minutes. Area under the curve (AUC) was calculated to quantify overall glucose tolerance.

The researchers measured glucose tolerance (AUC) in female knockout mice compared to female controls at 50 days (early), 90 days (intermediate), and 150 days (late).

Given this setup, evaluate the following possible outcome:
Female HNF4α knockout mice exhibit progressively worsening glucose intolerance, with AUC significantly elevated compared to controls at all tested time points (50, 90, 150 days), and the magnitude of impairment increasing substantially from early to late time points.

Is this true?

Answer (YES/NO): NO